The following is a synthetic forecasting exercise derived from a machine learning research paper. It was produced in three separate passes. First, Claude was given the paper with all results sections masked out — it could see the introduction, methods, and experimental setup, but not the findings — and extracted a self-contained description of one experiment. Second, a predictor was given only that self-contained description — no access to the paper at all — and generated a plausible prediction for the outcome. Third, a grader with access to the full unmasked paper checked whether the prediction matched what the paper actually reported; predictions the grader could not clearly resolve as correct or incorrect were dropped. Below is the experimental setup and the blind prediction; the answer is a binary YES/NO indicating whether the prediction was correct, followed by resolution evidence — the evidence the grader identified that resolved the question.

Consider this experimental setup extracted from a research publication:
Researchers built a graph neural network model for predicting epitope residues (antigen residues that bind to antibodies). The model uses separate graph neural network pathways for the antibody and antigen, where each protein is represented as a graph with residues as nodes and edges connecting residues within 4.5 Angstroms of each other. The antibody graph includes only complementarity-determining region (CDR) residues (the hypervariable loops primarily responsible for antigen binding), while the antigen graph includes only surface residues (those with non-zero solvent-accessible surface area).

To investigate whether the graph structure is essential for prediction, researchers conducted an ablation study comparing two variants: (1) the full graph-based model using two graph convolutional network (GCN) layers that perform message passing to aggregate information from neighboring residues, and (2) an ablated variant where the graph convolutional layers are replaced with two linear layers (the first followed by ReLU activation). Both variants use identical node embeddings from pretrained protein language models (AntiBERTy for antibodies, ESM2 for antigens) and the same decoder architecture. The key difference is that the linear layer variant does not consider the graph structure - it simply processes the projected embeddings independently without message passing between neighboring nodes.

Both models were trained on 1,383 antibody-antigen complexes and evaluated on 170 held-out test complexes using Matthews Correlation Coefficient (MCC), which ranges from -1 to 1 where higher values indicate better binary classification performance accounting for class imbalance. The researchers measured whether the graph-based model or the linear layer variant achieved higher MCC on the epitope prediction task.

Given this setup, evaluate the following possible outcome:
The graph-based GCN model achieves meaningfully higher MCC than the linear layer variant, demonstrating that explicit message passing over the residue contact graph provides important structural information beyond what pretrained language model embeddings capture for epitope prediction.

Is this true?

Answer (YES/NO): YES